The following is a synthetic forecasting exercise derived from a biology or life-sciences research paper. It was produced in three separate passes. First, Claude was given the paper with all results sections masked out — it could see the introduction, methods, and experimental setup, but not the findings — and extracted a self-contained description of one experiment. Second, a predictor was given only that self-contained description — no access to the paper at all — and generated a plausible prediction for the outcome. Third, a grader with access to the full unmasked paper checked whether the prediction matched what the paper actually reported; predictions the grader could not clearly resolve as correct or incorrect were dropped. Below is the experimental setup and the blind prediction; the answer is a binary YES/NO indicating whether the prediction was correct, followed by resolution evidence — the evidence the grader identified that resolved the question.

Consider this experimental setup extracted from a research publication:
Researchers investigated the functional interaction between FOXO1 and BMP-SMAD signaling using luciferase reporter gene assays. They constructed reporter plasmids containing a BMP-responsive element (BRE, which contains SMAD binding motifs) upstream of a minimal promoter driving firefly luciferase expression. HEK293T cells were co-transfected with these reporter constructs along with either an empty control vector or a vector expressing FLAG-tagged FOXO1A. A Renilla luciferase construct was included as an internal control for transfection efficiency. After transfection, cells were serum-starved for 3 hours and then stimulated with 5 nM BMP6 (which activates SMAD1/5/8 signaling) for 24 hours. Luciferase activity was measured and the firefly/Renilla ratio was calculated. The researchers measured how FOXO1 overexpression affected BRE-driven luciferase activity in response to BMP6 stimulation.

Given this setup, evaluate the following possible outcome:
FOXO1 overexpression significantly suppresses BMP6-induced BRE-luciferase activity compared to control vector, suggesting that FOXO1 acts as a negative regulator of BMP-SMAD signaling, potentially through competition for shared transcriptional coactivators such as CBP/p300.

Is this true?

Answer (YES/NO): NO